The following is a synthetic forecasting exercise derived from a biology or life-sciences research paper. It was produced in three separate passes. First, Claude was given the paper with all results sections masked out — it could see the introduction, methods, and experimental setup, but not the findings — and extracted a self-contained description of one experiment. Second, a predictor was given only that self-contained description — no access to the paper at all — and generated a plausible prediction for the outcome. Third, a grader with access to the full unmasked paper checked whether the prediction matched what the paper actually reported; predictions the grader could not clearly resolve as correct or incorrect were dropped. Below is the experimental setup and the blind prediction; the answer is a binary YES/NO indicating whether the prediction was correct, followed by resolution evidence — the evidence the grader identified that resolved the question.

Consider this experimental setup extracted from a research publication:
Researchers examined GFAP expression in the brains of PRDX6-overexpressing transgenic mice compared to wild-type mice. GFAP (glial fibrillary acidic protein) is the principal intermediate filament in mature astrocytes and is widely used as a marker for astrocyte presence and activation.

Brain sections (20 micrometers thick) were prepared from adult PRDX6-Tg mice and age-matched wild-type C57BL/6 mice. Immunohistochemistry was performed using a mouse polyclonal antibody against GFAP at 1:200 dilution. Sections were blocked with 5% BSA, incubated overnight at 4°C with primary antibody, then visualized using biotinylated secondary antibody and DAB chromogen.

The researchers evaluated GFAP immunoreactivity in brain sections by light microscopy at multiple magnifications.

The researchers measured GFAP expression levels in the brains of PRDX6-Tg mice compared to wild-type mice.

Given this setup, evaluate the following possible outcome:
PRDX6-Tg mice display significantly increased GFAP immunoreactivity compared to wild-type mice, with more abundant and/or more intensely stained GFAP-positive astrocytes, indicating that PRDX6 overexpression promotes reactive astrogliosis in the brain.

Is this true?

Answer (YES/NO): NO